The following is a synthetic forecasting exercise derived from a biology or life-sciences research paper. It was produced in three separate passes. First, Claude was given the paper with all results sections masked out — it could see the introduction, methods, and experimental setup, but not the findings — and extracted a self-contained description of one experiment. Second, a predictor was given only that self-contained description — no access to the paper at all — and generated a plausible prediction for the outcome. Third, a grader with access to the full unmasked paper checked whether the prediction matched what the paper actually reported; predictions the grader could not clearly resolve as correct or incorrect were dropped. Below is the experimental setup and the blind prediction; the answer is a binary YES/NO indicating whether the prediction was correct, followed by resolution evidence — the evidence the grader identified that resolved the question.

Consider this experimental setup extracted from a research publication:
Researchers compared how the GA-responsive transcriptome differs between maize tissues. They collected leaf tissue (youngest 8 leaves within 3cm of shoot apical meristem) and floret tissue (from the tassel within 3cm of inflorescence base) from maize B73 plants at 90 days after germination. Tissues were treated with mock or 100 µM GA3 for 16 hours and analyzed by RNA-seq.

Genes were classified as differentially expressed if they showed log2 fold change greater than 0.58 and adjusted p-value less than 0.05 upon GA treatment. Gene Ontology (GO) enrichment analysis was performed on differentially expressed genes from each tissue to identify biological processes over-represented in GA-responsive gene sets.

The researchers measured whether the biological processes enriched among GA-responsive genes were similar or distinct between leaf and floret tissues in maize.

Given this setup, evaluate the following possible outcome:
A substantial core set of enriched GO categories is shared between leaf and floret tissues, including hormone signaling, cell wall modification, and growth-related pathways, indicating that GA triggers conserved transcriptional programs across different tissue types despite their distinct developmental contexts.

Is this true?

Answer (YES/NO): NO